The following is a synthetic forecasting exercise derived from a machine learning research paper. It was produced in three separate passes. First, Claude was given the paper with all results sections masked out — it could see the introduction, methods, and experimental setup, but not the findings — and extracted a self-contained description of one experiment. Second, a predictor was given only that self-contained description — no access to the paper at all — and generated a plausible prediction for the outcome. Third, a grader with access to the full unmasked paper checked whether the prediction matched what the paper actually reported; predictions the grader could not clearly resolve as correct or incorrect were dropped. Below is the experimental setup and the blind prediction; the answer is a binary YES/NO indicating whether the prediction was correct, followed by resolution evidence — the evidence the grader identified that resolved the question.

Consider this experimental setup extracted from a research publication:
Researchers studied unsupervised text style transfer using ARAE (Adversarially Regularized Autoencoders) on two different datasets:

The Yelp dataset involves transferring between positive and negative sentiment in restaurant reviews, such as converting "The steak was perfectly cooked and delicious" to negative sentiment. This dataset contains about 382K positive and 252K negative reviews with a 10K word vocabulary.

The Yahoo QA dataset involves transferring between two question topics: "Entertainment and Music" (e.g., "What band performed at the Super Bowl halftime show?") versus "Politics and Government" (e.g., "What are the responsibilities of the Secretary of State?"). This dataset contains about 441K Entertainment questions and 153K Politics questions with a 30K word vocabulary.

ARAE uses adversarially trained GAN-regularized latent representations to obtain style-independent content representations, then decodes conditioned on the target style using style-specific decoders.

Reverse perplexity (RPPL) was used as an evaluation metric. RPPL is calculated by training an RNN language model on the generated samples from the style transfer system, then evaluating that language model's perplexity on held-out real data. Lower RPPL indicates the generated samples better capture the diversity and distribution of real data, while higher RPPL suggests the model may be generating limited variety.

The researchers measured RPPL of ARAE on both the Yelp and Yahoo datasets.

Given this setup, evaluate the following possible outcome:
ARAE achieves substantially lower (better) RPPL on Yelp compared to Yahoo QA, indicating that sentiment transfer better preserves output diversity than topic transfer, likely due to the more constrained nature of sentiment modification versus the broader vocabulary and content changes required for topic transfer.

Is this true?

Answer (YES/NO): NO